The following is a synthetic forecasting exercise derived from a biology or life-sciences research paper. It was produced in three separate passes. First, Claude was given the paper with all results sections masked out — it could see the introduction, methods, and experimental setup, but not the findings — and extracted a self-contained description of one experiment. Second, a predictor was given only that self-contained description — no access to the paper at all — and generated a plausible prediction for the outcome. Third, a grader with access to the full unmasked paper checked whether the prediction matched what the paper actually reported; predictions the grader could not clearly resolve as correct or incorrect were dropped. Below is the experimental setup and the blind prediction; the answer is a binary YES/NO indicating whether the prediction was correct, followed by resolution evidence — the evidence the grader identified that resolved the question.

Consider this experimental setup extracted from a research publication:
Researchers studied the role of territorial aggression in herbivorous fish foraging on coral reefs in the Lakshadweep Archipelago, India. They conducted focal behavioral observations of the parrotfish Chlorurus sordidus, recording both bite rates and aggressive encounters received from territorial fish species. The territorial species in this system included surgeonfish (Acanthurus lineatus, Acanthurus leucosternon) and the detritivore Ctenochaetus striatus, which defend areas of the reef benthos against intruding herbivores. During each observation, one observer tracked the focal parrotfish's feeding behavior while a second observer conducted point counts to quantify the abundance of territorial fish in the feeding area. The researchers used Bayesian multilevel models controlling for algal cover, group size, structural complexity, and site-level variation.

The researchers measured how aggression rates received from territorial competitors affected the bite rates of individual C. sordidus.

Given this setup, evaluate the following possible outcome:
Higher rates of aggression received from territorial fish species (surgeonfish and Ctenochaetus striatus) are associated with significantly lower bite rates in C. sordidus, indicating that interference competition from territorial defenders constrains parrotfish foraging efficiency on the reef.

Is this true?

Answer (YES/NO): YES